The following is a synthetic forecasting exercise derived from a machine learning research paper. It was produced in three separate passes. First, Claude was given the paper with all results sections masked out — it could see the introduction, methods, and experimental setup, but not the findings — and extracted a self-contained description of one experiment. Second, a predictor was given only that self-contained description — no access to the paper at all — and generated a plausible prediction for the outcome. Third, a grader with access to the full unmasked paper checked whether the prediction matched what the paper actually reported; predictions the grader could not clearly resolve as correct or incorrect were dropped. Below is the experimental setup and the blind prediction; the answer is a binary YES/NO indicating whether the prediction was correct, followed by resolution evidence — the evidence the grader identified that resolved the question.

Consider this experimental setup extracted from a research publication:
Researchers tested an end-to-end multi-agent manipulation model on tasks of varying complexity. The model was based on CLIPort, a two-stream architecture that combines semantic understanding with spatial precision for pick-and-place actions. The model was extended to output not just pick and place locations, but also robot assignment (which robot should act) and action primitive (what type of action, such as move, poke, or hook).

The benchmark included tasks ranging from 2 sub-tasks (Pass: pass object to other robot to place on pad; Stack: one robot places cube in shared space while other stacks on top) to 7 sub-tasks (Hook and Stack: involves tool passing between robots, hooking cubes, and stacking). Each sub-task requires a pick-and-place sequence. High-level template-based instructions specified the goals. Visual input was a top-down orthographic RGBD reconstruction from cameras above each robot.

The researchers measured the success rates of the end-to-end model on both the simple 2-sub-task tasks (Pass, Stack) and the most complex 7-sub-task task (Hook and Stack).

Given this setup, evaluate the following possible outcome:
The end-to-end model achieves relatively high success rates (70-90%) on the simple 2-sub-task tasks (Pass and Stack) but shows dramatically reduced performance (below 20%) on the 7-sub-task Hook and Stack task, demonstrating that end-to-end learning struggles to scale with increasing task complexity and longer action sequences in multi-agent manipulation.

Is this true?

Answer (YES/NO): NO